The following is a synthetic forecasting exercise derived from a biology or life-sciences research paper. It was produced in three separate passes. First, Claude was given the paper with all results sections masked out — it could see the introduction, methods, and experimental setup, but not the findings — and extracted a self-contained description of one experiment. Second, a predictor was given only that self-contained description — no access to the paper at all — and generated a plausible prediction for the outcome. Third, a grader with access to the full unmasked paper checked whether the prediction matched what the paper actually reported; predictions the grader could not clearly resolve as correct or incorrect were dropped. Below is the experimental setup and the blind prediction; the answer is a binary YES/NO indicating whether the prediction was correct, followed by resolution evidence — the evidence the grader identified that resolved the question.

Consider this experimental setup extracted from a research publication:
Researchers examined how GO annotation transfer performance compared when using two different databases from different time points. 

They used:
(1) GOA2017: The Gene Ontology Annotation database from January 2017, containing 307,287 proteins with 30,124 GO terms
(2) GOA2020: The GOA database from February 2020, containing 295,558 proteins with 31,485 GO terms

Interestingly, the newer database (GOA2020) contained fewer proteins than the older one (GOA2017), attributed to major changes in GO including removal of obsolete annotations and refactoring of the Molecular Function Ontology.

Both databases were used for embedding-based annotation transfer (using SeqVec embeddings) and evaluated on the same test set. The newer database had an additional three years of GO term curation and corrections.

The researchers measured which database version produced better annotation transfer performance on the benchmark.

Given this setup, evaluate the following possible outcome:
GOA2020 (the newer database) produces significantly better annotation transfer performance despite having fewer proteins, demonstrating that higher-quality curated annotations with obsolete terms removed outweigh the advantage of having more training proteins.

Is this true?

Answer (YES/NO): NO